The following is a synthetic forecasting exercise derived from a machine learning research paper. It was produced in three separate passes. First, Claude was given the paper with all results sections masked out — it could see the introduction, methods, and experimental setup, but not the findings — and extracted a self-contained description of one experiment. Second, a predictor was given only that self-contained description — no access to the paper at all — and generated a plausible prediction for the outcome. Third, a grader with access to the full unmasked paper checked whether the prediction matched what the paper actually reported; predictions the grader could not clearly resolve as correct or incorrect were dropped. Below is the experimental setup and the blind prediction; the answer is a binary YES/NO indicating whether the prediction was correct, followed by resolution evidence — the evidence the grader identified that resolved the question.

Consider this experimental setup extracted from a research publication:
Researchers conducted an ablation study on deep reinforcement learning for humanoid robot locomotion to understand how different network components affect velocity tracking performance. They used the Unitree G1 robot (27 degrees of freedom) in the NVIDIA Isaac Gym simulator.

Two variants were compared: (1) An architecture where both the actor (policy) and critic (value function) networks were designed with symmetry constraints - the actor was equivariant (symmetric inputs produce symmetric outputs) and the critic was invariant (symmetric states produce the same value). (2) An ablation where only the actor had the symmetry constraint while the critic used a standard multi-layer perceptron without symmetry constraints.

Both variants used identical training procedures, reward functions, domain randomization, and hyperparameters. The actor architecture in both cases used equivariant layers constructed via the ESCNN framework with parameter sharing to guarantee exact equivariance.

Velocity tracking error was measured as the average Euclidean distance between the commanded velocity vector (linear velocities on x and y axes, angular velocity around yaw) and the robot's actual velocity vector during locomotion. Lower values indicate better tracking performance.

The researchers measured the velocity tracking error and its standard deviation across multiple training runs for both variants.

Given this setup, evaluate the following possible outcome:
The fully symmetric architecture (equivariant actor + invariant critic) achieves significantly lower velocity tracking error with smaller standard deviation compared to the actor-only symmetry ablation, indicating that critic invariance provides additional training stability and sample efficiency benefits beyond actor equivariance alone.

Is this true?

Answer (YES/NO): NO